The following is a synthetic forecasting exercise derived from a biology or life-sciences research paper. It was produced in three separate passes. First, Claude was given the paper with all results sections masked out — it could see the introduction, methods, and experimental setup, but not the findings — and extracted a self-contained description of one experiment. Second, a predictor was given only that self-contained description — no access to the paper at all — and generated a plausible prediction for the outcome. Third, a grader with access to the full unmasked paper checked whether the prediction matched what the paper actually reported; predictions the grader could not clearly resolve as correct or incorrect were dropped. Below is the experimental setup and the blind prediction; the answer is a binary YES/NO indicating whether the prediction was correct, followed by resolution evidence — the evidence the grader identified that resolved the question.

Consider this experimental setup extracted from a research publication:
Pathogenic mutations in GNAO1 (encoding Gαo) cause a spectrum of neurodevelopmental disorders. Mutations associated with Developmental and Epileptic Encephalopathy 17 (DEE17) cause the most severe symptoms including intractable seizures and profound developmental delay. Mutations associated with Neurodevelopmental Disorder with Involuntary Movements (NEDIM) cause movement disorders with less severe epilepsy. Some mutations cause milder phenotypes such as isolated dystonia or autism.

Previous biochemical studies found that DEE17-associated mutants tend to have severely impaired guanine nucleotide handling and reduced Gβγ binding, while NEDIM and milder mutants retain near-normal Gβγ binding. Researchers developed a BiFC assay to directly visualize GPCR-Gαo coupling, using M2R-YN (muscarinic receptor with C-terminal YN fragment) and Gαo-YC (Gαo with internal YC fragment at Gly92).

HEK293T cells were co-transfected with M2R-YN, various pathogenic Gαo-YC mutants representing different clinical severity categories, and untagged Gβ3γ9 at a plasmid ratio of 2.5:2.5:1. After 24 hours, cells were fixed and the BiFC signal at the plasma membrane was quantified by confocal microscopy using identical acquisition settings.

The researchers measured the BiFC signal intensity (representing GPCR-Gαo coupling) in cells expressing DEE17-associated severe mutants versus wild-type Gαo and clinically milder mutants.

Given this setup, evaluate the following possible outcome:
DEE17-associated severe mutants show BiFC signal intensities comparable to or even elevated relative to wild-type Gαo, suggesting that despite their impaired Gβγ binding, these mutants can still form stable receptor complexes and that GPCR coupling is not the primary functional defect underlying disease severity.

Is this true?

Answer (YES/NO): NO